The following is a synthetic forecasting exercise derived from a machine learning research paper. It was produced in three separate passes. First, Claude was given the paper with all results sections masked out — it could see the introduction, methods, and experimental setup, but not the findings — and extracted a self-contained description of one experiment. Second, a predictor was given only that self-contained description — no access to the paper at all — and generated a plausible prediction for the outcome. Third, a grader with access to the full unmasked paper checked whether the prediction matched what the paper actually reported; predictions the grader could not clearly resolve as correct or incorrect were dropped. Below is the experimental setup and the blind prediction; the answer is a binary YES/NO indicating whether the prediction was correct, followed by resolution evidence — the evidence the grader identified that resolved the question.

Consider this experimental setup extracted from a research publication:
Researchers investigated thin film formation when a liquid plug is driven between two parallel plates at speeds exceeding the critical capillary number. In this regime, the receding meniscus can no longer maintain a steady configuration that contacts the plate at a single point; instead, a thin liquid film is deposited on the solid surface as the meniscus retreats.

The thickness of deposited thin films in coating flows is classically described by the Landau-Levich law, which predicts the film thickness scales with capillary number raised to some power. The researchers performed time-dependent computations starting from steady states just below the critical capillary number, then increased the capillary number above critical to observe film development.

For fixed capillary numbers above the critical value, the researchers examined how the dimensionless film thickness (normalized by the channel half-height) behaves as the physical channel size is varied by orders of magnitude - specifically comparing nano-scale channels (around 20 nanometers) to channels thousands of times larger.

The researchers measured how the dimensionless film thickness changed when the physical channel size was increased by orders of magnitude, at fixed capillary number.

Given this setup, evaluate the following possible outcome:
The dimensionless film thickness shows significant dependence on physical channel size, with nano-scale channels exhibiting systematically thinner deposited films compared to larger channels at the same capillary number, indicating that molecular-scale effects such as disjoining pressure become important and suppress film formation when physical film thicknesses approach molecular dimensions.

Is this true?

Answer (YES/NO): NO